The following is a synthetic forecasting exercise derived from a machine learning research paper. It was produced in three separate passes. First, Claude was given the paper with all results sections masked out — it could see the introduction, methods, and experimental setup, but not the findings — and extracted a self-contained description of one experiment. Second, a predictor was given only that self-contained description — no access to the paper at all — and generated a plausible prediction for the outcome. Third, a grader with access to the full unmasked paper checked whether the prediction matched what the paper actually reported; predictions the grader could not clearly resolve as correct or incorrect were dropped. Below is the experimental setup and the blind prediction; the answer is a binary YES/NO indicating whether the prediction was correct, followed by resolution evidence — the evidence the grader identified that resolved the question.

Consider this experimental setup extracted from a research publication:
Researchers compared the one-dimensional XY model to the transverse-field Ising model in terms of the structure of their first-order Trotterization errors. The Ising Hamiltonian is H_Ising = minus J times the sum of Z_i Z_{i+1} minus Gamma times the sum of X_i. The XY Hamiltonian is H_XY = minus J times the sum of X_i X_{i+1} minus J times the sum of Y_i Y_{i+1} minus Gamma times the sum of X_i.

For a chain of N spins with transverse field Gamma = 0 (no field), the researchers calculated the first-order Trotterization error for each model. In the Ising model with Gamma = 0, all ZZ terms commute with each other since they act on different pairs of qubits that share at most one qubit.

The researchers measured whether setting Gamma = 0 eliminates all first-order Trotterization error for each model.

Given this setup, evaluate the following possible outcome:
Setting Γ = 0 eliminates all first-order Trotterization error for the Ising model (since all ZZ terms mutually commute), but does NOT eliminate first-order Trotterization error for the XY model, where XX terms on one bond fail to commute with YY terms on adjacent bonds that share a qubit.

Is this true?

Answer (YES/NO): YES